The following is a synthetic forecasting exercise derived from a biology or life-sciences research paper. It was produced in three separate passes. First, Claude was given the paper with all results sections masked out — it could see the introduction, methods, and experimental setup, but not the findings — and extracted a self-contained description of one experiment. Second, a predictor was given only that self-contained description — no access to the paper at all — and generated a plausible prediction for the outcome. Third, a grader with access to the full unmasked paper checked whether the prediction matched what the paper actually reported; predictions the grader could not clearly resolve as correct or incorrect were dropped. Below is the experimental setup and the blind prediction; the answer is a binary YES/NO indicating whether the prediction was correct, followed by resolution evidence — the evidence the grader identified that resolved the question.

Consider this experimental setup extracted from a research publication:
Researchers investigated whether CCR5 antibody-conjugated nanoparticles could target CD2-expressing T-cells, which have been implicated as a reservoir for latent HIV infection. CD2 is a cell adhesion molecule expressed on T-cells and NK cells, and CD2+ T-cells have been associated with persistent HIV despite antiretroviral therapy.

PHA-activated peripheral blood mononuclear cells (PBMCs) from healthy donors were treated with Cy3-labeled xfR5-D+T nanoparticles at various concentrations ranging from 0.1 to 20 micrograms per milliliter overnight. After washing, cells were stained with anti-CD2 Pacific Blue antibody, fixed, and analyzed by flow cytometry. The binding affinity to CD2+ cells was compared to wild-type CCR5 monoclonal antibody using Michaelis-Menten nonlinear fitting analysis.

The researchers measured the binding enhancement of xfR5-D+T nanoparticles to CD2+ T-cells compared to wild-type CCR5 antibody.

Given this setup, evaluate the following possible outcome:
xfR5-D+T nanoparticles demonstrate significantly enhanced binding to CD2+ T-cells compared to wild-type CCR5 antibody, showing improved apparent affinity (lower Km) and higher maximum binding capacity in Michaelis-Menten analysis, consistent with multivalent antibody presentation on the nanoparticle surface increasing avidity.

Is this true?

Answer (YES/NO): NO